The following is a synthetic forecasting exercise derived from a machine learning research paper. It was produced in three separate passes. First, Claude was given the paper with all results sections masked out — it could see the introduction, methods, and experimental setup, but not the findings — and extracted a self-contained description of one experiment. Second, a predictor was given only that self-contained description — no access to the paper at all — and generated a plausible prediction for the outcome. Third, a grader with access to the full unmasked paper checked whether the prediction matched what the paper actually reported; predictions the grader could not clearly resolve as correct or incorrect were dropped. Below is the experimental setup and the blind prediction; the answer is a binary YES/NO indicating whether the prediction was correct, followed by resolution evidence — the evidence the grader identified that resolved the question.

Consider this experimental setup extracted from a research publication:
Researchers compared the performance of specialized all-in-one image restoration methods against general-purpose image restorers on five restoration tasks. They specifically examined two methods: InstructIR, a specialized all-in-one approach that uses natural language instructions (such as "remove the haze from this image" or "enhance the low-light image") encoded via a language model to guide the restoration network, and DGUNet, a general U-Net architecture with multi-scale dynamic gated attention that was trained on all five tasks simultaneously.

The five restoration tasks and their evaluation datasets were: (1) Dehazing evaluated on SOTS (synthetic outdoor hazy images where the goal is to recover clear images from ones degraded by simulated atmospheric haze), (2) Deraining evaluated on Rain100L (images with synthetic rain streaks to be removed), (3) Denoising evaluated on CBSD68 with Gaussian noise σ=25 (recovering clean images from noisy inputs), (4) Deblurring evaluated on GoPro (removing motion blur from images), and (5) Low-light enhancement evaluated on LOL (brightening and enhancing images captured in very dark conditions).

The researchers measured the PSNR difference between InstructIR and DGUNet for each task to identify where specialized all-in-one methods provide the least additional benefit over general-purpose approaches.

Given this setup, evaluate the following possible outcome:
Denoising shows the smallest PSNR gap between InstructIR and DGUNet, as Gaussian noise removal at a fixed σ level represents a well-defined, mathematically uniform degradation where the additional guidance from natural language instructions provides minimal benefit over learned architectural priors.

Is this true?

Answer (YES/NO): NO